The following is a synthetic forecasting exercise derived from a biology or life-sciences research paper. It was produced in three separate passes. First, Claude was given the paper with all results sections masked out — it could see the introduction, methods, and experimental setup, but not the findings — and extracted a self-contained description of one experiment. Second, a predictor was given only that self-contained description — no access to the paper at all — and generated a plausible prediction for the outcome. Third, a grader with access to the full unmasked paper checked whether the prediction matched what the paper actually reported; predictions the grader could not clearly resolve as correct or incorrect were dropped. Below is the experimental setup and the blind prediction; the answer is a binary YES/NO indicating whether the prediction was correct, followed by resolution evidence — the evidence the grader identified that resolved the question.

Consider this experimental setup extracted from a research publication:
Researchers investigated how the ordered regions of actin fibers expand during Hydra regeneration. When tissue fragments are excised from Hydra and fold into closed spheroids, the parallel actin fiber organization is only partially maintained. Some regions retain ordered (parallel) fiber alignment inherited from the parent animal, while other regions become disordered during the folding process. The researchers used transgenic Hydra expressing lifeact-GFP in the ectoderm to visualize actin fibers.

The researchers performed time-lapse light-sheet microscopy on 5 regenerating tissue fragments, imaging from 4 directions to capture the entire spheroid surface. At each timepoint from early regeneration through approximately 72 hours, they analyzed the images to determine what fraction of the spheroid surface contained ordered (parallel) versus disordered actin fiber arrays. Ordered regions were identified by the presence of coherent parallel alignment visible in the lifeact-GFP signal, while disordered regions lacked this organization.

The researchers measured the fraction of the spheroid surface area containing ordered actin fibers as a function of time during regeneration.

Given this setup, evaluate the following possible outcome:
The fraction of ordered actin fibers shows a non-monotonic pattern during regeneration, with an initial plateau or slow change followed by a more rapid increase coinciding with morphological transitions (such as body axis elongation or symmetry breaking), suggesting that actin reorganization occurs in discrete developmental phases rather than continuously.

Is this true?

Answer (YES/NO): NO